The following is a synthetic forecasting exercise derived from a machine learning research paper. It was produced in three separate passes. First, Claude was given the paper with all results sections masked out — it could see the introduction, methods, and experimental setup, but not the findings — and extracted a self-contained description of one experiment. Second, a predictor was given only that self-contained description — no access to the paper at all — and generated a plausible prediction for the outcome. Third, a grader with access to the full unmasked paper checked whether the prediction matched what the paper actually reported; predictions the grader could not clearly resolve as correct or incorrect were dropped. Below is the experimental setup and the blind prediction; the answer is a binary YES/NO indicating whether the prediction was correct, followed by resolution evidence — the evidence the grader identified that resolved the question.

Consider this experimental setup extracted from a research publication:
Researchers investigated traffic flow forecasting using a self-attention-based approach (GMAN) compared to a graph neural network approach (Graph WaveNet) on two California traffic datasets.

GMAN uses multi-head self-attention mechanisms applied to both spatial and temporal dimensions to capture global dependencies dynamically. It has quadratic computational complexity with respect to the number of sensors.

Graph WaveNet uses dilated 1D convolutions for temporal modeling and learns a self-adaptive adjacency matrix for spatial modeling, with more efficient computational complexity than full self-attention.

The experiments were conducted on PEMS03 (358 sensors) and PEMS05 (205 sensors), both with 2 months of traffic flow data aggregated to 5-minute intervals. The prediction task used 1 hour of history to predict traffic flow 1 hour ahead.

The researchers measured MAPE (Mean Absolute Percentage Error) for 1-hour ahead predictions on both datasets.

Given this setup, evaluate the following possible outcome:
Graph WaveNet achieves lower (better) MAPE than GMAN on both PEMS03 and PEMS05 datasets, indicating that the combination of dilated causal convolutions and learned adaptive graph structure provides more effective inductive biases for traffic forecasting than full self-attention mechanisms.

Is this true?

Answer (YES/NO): YES